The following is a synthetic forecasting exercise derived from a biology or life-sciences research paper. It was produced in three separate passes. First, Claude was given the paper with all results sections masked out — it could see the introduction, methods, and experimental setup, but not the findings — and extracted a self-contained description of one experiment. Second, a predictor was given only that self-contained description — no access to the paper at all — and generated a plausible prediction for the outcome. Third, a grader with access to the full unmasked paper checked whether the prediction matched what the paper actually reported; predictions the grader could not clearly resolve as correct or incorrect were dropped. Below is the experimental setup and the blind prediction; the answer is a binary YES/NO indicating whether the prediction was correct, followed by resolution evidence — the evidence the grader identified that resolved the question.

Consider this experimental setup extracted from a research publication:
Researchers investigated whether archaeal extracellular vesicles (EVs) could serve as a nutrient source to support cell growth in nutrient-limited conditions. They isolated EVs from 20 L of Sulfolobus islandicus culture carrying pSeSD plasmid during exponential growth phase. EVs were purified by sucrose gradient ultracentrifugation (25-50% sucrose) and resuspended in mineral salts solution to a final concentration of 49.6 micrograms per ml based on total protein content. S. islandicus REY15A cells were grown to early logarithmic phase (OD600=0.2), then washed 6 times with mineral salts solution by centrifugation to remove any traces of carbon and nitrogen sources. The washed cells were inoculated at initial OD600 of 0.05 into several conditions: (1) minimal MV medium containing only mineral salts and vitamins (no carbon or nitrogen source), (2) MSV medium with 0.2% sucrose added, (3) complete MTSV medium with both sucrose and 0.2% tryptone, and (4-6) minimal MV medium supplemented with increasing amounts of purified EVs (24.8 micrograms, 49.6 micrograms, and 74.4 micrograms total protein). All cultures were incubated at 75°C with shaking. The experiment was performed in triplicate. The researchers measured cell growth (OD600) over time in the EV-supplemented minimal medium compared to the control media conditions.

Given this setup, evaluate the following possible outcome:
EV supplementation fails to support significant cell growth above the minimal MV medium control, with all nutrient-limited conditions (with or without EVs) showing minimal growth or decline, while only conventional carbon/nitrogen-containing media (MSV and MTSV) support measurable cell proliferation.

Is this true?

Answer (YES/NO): NO